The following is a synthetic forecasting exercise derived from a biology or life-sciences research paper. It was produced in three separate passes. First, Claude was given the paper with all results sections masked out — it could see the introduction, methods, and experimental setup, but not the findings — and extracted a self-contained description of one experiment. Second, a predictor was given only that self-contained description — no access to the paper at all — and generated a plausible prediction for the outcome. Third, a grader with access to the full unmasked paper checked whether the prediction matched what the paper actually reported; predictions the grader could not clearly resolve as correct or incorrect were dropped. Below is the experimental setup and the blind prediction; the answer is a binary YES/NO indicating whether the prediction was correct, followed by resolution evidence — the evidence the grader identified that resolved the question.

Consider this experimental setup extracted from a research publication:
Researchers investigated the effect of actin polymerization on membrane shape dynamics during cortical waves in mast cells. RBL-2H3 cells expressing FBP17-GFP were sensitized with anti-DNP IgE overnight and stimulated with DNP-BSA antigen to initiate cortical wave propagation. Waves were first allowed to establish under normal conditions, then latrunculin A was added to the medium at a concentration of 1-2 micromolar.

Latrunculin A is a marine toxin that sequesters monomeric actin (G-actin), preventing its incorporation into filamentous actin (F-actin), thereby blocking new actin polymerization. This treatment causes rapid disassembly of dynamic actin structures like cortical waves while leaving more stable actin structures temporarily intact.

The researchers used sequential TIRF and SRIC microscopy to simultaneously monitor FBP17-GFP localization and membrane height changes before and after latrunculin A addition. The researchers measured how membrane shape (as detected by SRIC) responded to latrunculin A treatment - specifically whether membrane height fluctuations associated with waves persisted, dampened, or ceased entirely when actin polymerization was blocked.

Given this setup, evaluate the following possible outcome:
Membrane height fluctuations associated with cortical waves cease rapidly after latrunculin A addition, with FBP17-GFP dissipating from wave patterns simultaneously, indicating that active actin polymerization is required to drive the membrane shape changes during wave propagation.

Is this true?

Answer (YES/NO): NO